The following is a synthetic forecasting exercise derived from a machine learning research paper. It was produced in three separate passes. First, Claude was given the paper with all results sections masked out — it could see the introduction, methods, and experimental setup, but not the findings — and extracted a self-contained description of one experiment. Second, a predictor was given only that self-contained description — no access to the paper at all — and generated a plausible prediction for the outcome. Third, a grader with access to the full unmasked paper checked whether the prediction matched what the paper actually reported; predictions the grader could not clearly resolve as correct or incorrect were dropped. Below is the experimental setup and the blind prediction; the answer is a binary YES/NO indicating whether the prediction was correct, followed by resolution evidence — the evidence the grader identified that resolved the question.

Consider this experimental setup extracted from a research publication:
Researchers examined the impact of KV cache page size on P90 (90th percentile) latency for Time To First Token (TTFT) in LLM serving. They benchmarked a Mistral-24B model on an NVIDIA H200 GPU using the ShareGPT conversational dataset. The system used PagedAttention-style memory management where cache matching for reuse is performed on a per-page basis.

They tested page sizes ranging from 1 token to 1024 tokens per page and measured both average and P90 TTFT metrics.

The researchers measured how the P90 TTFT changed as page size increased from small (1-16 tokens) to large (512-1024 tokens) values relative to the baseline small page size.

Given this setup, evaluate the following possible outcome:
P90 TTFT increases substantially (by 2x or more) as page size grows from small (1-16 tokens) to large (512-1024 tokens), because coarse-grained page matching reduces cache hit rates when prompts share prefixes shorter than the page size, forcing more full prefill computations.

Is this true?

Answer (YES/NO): YES